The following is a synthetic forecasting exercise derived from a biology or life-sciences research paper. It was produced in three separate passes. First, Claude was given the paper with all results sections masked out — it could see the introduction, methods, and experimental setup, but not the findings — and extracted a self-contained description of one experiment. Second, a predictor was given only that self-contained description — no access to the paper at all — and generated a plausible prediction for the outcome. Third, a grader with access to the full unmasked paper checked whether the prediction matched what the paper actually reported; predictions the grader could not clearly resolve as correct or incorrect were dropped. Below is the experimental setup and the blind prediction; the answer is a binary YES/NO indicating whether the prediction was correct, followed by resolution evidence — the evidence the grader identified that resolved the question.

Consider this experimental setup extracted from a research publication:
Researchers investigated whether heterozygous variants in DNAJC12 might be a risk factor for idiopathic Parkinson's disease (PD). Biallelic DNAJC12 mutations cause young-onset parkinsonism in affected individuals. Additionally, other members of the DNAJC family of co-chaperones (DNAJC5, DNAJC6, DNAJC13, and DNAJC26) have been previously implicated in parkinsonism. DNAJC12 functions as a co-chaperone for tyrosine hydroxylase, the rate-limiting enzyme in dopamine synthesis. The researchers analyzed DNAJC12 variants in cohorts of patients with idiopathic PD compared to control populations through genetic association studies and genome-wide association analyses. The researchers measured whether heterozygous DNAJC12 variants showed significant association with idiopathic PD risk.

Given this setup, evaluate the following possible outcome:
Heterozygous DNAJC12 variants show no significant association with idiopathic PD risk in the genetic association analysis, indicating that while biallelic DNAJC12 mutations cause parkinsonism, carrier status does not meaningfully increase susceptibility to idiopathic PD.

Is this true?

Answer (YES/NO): YES